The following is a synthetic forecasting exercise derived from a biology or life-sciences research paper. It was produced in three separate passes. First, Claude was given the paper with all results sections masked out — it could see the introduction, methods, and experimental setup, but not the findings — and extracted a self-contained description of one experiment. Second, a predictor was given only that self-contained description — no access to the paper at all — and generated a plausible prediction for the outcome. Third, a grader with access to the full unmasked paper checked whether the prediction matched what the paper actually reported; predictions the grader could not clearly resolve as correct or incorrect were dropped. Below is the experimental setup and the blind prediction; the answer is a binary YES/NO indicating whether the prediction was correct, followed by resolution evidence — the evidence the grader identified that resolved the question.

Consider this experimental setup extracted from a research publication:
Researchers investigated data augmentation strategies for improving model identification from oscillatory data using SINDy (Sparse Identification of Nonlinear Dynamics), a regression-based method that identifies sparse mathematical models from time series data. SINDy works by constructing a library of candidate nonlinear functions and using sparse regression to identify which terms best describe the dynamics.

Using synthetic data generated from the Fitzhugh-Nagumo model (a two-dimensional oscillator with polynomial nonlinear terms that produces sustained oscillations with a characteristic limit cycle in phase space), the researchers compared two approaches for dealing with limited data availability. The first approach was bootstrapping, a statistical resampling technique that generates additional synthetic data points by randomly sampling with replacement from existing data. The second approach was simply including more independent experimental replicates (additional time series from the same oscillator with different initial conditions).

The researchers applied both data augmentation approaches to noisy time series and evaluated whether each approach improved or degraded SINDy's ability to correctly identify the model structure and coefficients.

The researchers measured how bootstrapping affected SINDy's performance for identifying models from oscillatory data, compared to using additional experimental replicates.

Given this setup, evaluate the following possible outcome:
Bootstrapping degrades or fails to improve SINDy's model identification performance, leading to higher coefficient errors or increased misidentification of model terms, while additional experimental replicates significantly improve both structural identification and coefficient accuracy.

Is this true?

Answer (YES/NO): YES